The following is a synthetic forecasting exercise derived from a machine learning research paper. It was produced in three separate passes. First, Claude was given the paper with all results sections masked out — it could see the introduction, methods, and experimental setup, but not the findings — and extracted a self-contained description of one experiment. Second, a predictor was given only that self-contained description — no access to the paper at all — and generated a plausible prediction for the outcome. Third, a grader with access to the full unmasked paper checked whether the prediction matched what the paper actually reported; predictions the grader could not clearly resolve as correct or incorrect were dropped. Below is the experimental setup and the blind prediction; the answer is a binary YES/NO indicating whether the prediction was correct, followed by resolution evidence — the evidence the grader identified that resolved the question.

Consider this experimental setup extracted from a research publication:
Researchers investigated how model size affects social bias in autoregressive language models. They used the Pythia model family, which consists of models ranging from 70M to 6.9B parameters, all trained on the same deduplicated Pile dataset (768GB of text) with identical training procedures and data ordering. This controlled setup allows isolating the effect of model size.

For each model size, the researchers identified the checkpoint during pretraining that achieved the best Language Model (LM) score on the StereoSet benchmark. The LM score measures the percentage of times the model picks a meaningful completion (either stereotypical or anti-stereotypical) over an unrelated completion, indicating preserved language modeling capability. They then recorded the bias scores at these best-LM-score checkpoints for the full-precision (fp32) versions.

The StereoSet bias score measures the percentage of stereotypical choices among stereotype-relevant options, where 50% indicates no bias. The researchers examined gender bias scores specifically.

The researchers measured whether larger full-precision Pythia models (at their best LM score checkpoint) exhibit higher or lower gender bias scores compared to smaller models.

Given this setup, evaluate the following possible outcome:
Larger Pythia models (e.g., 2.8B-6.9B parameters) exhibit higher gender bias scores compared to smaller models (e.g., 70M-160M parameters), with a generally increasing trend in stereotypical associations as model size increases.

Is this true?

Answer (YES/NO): YES